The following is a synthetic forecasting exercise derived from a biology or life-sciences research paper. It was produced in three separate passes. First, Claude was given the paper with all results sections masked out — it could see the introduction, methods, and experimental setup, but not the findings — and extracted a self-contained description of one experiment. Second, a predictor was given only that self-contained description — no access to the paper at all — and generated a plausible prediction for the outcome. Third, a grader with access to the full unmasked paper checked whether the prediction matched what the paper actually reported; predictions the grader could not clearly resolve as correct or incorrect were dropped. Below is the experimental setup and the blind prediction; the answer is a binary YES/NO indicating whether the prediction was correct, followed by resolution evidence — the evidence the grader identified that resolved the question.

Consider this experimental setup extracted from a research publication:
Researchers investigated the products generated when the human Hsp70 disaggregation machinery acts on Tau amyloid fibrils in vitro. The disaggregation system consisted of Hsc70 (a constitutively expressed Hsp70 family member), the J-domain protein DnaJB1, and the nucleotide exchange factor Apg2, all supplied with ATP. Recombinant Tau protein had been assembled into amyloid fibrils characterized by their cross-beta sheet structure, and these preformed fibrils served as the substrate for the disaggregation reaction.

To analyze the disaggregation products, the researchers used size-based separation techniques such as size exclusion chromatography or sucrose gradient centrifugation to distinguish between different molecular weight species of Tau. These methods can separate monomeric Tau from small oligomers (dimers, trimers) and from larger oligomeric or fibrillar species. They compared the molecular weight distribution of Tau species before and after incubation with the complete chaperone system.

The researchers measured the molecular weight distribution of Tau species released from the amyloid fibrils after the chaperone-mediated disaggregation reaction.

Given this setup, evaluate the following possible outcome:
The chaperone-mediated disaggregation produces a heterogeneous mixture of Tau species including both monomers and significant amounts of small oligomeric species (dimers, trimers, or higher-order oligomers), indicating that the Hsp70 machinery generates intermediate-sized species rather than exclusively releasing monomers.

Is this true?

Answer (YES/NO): NO